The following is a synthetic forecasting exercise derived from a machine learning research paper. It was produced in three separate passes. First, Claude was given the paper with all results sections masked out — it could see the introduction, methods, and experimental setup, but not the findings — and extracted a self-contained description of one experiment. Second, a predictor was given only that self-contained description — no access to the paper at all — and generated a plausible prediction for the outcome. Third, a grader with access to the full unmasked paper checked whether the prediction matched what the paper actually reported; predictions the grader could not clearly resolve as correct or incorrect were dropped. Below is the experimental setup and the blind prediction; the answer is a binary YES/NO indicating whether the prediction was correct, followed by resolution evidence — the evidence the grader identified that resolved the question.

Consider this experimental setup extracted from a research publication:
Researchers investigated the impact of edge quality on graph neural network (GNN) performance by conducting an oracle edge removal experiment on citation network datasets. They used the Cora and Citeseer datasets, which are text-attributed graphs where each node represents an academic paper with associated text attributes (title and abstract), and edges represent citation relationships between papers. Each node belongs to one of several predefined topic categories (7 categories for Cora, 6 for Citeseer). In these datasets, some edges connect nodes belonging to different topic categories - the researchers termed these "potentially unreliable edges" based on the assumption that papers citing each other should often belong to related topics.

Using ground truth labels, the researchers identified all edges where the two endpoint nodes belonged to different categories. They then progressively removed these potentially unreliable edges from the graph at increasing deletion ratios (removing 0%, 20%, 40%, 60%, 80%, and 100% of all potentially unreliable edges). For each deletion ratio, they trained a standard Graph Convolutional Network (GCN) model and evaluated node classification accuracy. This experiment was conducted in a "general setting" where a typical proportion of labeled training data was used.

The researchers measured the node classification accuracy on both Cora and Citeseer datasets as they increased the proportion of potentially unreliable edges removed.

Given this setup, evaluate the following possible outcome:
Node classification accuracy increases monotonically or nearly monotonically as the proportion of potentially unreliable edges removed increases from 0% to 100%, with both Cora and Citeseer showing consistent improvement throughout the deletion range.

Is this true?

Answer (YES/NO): YES